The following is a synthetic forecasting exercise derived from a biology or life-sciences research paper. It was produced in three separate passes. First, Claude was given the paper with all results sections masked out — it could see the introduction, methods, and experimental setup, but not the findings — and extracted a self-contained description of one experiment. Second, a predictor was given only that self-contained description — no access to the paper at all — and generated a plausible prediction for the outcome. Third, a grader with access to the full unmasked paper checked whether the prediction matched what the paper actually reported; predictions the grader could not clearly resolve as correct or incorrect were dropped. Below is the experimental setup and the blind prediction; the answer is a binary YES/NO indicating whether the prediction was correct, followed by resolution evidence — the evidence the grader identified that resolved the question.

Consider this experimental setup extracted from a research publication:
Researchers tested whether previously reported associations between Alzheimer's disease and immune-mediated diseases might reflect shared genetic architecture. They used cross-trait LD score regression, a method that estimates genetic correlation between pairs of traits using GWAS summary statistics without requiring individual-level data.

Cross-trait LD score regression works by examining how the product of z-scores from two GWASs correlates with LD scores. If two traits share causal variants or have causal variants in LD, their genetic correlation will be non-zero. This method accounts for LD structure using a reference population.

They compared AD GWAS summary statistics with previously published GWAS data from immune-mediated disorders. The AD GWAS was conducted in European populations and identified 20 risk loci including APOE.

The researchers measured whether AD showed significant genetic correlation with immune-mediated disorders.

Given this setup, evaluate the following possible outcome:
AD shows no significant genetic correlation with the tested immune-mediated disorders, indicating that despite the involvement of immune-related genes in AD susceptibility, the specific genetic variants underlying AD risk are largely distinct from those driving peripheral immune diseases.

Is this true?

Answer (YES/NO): YES